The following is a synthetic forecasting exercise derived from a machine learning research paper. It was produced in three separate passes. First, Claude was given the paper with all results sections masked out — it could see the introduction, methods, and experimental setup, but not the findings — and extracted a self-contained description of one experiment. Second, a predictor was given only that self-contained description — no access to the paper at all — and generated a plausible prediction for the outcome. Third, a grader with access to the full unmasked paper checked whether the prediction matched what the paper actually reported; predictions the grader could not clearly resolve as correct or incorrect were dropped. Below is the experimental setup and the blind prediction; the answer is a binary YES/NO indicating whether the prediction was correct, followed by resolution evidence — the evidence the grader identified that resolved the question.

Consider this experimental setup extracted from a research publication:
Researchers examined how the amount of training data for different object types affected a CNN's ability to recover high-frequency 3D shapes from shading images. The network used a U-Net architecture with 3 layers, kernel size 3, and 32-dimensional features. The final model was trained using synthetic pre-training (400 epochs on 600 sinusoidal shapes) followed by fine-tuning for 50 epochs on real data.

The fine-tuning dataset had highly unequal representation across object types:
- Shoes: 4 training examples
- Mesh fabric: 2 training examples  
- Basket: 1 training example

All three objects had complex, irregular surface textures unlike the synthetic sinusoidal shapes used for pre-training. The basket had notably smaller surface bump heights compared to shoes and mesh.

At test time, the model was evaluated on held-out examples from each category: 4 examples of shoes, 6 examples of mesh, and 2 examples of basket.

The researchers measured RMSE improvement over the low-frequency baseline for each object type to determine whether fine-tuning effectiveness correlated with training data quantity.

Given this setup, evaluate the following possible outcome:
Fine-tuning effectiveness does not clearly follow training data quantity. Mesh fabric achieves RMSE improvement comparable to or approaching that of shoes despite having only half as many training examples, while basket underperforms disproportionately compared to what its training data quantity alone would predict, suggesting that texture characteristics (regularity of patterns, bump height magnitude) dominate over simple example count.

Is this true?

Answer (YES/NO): YES